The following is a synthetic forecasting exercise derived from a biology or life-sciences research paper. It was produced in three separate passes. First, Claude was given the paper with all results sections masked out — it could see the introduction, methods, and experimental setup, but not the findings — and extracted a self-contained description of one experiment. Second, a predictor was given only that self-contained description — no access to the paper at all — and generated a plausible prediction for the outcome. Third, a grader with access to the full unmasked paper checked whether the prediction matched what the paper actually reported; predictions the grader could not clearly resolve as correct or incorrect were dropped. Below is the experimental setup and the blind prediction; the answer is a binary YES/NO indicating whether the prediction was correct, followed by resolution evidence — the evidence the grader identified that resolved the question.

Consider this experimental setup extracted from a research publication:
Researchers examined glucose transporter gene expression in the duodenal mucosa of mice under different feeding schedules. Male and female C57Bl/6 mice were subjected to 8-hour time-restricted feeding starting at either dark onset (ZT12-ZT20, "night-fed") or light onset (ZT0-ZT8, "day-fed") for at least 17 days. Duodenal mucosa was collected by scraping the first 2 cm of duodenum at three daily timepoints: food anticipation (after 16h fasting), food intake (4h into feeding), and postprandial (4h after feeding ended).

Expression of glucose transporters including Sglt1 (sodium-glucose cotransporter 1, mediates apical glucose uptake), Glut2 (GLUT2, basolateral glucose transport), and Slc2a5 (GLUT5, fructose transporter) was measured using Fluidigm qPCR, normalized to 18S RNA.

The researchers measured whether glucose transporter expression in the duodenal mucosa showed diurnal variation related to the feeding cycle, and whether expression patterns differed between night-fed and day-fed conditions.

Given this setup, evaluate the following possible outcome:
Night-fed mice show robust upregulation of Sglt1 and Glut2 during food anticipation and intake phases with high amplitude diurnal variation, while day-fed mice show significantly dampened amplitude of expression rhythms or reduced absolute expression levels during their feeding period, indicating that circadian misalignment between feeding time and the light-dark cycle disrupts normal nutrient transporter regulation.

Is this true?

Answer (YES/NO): NO